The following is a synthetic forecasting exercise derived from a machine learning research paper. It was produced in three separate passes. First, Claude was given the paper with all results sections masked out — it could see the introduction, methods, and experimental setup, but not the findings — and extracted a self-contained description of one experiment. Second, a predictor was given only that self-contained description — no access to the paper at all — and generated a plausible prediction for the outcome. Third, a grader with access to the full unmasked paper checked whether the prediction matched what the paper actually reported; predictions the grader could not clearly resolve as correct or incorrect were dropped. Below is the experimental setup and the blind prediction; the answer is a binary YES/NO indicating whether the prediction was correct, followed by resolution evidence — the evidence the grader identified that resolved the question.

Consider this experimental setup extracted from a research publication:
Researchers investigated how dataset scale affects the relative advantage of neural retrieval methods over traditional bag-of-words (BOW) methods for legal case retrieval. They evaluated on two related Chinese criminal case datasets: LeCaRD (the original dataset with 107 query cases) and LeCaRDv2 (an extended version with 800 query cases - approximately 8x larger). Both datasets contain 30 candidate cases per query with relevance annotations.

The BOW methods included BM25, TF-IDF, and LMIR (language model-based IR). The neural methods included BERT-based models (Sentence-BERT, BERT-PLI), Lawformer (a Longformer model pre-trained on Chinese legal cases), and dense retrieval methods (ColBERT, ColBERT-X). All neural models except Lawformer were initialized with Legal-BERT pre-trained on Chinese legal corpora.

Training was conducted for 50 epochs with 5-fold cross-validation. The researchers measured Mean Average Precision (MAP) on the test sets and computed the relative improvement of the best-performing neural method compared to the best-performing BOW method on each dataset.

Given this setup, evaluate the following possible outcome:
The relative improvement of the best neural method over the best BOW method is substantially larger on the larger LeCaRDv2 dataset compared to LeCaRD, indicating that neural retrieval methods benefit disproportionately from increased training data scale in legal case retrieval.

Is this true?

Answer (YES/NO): NO